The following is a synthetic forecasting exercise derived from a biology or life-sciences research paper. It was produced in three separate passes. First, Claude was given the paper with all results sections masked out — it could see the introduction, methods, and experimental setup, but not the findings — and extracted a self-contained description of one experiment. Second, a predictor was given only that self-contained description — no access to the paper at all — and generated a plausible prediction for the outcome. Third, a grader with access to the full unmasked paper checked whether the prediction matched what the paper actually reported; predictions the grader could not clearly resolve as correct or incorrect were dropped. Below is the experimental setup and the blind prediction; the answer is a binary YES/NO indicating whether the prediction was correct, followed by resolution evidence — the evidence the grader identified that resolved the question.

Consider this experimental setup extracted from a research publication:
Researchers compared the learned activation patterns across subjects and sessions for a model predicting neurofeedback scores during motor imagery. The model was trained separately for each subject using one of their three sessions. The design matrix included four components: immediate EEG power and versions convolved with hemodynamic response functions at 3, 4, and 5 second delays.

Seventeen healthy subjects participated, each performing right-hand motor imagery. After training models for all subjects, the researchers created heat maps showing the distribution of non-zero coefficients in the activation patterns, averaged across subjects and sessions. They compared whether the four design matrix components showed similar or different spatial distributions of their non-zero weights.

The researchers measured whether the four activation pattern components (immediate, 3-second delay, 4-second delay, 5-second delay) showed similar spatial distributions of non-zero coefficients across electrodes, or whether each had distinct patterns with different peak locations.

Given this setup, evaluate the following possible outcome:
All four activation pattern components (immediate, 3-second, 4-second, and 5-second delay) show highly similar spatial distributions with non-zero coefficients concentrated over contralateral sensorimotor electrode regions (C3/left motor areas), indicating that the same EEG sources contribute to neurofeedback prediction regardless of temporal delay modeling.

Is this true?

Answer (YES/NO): NO